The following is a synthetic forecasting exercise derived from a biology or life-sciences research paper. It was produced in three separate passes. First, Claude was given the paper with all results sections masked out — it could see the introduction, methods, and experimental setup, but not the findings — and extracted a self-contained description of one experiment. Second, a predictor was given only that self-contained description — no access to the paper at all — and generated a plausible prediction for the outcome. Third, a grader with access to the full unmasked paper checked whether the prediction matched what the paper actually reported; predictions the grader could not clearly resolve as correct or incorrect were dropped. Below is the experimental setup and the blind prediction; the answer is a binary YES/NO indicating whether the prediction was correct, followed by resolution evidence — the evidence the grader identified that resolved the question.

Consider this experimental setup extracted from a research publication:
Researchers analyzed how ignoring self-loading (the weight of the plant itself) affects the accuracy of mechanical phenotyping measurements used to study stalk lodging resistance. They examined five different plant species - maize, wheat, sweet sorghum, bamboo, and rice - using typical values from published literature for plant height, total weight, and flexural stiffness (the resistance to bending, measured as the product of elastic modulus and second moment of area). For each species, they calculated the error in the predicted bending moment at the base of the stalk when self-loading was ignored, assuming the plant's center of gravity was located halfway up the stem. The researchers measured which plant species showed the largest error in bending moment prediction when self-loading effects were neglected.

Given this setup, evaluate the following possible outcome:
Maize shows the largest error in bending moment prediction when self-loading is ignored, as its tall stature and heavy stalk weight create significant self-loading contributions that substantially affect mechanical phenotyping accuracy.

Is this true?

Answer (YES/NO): NO